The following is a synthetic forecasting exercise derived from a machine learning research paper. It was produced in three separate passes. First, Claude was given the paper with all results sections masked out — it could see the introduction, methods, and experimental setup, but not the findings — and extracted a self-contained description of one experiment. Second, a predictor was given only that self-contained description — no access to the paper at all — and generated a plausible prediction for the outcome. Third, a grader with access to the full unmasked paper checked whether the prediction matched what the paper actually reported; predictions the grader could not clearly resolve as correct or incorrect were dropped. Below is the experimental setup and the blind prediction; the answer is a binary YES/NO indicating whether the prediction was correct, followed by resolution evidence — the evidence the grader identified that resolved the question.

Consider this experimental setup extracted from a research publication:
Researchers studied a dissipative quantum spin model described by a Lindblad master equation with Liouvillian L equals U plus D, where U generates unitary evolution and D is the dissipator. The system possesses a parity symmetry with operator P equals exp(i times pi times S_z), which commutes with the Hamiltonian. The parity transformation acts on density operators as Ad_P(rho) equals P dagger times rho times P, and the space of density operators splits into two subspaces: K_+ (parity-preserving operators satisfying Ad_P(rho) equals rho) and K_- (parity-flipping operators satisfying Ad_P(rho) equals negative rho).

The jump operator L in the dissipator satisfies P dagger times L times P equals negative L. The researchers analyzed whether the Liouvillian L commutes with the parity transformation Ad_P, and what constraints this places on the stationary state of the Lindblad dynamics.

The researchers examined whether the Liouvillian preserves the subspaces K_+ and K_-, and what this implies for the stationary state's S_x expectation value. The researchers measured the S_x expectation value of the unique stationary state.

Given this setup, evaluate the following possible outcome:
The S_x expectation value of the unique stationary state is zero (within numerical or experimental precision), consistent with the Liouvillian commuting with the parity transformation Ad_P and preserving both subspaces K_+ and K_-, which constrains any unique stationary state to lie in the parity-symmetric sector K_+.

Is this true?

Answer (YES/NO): YES